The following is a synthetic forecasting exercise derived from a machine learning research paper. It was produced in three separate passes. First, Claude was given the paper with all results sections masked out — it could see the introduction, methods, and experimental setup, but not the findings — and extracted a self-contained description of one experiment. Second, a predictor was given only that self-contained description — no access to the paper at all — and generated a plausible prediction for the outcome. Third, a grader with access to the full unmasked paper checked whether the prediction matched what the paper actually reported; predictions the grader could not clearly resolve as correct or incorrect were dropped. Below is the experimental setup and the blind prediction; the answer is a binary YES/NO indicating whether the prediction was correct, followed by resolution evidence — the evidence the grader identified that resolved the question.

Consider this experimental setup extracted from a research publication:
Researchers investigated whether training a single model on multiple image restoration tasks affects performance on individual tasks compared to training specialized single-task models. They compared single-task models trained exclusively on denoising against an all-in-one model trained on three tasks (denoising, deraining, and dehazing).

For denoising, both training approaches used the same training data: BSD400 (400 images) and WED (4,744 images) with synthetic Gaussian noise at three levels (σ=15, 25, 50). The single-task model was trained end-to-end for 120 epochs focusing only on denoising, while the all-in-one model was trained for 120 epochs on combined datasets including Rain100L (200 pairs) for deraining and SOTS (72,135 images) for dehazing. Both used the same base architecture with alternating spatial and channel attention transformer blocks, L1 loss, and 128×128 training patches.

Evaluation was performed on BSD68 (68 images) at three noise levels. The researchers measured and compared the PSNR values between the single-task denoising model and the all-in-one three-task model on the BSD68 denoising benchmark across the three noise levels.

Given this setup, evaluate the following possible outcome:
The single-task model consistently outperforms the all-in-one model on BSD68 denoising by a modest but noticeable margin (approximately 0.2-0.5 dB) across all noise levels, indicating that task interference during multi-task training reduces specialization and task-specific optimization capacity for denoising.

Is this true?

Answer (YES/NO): NO